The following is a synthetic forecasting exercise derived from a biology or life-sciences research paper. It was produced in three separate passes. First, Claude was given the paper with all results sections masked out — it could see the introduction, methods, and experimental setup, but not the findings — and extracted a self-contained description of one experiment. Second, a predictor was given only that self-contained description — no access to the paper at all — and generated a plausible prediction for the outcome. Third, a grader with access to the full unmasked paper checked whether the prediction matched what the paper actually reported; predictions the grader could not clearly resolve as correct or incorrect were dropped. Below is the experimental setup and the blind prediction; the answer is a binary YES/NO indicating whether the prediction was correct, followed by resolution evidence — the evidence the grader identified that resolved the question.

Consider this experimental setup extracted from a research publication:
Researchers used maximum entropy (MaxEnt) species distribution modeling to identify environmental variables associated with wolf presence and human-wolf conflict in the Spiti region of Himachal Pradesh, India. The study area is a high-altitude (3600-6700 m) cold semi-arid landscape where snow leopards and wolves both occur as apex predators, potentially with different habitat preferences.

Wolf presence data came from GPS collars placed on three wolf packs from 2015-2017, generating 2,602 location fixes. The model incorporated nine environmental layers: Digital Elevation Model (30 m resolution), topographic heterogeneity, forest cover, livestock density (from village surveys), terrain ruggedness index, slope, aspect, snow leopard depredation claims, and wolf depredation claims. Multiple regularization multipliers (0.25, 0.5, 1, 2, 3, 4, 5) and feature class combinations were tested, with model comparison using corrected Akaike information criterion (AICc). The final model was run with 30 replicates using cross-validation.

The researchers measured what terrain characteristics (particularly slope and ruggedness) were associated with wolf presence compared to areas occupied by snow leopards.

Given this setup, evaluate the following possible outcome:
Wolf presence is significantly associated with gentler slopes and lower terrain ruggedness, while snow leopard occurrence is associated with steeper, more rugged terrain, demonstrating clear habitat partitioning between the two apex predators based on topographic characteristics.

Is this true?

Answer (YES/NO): NO